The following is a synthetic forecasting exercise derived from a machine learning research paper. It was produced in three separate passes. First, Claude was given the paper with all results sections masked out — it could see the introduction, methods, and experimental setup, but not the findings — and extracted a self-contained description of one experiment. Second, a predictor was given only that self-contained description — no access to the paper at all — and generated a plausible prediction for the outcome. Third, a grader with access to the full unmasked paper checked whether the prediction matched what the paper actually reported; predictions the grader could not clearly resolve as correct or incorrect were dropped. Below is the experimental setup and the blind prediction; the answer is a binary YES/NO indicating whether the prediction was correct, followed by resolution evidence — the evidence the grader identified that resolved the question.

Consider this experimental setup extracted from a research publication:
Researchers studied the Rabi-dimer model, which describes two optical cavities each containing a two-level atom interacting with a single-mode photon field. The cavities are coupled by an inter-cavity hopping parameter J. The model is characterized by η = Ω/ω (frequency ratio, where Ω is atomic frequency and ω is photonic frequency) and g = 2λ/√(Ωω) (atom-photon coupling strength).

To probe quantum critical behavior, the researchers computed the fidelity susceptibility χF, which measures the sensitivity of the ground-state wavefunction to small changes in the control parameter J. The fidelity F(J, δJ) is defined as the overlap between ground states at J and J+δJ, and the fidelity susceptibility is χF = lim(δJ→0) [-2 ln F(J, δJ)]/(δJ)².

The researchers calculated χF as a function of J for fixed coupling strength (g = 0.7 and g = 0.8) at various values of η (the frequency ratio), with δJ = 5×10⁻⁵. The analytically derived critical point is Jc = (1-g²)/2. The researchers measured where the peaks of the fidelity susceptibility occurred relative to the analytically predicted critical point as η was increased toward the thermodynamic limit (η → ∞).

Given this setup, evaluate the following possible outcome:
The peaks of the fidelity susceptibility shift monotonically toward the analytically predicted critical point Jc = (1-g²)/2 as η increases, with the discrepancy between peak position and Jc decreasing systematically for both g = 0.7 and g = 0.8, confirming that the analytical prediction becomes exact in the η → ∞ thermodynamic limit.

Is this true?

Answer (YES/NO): YES